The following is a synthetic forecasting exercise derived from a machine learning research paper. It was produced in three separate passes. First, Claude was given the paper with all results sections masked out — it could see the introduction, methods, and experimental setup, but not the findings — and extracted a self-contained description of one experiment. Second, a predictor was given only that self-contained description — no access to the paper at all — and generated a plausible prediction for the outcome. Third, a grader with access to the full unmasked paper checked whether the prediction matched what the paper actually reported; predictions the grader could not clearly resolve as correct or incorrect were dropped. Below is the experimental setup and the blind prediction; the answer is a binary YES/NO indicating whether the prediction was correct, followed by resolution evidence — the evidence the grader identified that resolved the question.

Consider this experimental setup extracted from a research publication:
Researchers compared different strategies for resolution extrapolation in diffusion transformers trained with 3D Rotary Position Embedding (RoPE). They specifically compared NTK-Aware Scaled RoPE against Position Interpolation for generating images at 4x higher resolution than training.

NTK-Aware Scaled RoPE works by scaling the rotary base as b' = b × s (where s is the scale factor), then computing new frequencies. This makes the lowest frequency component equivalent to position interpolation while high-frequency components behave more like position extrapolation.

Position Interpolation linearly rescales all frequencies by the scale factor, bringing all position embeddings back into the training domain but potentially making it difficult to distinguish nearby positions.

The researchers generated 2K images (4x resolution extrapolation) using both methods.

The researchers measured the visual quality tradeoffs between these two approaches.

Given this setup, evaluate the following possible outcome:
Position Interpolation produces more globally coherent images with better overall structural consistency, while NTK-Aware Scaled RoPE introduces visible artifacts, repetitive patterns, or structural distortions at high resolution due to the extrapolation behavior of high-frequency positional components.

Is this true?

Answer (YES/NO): YES